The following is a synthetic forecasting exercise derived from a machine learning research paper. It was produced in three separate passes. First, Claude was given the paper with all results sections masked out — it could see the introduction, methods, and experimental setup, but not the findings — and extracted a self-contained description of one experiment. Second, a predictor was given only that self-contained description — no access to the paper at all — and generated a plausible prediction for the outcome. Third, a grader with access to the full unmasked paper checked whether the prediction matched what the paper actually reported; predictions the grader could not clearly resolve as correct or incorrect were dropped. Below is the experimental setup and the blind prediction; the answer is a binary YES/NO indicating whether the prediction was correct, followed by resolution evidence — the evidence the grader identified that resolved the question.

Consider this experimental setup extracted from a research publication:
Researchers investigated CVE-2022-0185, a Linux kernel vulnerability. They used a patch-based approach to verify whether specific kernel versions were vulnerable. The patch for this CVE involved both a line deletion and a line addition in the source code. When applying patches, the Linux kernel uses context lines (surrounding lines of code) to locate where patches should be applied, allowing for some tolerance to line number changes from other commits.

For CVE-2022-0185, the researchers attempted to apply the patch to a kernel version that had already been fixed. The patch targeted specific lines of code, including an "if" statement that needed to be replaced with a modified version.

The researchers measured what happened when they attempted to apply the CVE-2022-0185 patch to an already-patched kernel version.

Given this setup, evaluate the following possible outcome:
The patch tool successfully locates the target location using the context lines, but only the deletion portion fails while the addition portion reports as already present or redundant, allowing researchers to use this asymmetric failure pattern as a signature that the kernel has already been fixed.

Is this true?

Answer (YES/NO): NO